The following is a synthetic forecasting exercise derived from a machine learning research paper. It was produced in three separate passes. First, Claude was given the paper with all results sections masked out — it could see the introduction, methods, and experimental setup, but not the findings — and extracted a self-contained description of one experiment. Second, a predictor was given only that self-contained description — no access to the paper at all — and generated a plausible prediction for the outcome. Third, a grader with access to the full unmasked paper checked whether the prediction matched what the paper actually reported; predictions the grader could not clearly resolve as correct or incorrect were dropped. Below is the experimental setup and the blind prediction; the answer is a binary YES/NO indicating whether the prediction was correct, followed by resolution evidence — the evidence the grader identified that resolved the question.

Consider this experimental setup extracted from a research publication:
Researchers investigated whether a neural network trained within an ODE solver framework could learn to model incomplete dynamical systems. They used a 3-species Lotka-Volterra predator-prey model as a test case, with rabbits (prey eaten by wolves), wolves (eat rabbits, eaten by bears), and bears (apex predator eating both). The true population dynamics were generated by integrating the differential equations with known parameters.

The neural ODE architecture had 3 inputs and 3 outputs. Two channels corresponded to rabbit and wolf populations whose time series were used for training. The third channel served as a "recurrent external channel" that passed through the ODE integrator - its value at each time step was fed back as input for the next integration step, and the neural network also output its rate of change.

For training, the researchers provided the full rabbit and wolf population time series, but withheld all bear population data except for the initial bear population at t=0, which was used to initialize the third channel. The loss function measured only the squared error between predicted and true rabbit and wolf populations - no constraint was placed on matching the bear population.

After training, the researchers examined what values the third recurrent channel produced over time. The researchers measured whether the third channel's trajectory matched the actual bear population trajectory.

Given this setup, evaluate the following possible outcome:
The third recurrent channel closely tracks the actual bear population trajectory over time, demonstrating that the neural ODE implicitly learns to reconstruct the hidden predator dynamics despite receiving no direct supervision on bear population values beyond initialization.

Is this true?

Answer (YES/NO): NO